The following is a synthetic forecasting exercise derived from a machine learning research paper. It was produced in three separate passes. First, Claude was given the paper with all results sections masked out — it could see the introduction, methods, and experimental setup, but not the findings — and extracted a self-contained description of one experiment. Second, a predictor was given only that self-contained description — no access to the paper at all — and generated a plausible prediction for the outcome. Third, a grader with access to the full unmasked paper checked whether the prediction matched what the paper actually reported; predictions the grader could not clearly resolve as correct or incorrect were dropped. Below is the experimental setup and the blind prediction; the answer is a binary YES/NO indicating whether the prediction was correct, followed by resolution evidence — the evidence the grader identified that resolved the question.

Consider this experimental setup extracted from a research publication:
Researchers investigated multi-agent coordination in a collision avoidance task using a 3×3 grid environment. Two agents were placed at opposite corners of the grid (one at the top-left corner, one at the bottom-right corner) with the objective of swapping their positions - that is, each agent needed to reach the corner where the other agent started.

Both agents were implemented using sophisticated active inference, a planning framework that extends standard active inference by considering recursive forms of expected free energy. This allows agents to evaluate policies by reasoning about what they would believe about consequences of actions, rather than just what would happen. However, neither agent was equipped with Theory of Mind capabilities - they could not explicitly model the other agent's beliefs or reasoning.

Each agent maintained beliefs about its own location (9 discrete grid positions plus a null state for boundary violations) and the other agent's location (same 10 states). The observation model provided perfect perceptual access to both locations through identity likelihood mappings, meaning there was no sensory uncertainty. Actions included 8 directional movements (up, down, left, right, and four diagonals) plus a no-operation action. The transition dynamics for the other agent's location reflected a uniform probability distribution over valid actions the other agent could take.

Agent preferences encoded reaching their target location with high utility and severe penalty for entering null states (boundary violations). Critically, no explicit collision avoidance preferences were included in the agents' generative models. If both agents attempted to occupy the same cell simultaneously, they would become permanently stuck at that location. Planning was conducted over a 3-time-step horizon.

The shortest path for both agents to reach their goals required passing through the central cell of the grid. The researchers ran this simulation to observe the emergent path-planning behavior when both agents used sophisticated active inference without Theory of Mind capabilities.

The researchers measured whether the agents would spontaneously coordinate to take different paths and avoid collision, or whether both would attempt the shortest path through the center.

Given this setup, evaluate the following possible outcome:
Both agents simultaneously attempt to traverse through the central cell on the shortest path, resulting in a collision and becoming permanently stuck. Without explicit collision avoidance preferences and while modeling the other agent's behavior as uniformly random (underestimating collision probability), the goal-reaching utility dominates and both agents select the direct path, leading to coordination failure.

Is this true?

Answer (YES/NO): YES